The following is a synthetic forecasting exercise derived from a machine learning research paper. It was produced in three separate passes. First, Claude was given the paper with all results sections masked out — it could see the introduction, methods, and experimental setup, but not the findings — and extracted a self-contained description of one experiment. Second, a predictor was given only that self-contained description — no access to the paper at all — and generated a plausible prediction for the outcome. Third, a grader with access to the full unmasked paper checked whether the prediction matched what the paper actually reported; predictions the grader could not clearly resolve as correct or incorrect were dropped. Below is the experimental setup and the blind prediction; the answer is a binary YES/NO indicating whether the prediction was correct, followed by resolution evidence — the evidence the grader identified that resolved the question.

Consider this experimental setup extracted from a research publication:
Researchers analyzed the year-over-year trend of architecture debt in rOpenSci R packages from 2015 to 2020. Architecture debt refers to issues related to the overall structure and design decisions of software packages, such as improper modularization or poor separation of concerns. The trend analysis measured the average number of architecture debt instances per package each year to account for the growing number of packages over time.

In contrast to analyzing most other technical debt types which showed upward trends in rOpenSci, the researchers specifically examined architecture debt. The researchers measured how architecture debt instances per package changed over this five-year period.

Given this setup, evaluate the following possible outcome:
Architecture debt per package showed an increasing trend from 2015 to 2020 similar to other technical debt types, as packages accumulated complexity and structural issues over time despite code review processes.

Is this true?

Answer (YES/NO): NO